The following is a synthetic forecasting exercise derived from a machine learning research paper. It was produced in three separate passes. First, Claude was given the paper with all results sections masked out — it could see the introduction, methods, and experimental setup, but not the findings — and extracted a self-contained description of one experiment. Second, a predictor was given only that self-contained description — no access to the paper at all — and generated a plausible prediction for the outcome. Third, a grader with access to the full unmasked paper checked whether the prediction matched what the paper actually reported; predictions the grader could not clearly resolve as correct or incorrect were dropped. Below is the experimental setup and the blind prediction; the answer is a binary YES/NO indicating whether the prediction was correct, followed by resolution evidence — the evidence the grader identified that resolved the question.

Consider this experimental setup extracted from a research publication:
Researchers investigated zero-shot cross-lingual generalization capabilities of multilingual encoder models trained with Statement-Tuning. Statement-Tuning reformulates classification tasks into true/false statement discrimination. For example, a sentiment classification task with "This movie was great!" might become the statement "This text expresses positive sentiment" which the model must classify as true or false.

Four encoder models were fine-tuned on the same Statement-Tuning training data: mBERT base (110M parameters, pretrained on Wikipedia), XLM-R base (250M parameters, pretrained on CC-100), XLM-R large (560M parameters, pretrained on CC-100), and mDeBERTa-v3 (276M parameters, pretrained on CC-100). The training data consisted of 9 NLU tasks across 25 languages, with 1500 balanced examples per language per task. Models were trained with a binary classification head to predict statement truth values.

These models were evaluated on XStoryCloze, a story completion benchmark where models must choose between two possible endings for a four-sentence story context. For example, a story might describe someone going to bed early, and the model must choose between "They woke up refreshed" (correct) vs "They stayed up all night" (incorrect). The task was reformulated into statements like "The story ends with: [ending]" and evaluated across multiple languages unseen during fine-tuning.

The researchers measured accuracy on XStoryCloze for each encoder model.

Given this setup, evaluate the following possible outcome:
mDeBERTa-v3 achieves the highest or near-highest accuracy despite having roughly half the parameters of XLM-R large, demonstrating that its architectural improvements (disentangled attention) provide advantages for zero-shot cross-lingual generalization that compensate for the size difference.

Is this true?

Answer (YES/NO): NO